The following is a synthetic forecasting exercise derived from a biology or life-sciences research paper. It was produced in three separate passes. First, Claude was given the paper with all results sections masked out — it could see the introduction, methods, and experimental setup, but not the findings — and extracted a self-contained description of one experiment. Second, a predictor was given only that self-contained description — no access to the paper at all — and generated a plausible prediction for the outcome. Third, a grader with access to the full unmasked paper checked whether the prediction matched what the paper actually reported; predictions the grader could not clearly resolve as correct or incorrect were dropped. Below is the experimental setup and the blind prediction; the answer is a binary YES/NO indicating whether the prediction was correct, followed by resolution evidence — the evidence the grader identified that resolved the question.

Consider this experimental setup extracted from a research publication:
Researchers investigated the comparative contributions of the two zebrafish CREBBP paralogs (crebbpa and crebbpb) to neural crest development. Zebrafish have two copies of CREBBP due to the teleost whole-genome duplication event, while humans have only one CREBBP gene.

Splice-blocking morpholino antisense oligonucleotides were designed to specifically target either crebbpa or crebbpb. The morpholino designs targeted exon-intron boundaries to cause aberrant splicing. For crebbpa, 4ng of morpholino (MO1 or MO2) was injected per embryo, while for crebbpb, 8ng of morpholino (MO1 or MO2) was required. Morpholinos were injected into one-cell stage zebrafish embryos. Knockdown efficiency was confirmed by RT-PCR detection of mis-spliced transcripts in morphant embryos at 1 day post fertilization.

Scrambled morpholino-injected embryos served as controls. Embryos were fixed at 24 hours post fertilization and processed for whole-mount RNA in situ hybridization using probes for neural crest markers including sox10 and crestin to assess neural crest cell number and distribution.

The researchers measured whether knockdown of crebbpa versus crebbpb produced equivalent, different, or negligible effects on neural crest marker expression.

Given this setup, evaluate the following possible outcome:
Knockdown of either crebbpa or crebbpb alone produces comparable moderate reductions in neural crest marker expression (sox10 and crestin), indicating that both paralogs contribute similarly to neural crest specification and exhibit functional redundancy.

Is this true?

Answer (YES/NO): NO